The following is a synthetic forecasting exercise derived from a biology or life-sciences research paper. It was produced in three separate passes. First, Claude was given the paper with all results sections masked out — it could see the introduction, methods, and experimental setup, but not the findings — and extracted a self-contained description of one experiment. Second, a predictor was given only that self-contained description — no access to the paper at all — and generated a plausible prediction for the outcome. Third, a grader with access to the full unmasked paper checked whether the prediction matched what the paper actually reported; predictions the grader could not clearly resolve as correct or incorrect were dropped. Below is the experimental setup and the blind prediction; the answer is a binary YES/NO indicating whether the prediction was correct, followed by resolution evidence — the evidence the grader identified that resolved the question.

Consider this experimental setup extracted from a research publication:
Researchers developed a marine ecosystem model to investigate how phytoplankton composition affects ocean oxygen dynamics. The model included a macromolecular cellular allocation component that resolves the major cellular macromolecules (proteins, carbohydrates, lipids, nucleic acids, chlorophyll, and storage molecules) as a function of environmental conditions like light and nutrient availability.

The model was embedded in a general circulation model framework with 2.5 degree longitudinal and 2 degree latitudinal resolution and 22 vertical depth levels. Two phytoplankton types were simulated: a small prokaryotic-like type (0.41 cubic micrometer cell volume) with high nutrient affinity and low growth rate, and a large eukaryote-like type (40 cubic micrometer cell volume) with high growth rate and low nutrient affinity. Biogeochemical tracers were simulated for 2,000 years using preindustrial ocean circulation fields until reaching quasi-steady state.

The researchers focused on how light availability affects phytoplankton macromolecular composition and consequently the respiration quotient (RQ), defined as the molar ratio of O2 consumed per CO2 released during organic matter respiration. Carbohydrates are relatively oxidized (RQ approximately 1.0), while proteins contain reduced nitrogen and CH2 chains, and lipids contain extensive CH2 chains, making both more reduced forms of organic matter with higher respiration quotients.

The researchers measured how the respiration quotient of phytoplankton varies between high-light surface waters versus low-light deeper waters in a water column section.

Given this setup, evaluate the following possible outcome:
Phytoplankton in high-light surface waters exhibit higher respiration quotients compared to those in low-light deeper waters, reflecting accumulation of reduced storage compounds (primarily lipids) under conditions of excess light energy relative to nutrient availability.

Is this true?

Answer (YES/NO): NO